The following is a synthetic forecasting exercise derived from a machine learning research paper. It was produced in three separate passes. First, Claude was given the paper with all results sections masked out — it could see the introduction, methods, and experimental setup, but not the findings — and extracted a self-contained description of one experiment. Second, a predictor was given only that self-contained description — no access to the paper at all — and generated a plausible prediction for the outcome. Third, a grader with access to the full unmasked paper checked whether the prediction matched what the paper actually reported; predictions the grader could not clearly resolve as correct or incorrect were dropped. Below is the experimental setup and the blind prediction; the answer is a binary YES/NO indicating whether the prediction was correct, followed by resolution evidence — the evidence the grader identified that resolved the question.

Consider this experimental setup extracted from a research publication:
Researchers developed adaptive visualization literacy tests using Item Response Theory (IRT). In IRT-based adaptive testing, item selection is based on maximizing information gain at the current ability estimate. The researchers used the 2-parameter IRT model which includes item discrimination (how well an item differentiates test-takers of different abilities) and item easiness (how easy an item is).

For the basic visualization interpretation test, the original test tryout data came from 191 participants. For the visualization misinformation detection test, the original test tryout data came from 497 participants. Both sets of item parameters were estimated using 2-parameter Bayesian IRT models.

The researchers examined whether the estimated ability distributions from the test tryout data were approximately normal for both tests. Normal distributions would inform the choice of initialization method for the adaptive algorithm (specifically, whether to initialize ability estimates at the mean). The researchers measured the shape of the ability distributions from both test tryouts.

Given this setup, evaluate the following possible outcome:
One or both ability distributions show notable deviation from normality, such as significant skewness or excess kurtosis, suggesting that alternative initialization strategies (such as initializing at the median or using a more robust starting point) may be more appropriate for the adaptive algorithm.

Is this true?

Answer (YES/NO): NO